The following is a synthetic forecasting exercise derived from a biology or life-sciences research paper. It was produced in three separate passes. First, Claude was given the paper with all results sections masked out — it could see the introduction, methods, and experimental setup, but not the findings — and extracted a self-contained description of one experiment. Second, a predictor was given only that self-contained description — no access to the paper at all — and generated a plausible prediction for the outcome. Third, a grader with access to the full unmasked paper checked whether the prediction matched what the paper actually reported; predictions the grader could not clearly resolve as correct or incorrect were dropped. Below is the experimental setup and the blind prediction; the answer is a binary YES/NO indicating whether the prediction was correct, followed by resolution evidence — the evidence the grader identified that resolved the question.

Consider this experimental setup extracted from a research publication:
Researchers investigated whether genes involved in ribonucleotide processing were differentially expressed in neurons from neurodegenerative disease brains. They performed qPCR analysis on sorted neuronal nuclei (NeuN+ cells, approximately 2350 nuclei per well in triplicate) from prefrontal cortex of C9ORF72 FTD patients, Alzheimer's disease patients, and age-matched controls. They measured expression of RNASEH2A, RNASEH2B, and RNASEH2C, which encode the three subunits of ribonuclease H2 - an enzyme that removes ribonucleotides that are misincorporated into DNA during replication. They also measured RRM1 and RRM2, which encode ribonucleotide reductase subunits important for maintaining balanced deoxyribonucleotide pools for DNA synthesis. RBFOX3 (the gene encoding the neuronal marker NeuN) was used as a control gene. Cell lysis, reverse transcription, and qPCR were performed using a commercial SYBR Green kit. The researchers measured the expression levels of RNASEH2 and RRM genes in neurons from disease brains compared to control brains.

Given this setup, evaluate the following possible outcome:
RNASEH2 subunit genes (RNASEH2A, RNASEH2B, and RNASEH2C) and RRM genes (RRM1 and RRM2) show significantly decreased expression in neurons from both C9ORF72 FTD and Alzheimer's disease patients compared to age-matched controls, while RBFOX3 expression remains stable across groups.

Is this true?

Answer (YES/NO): NO